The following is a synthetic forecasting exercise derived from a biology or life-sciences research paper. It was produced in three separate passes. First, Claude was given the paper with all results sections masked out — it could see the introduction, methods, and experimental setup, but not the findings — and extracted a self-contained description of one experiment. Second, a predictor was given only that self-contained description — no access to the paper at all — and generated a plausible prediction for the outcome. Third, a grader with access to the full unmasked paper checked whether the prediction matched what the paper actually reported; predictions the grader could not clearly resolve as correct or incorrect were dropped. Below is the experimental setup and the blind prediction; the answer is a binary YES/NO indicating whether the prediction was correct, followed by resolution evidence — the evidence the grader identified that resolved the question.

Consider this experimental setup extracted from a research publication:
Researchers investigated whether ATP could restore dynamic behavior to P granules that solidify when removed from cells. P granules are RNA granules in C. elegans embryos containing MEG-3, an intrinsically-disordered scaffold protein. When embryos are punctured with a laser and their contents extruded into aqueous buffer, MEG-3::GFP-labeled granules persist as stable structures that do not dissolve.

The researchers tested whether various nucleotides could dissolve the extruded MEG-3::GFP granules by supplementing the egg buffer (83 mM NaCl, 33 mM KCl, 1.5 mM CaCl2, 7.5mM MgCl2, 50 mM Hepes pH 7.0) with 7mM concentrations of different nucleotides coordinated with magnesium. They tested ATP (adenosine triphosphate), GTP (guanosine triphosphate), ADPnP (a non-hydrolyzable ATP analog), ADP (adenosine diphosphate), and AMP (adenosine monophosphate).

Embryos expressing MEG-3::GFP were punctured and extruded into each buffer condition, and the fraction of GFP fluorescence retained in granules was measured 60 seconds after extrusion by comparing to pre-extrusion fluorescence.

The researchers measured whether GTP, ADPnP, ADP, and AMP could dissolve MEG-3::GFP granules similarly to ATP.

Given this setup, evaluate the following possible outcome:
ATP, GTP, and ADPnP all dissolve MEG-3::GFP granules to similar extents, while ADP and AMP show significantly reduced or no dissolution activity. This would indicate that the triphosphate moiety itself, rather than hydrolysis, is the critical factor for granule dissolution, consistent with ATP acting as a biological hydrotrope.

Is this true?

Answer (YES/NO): NO